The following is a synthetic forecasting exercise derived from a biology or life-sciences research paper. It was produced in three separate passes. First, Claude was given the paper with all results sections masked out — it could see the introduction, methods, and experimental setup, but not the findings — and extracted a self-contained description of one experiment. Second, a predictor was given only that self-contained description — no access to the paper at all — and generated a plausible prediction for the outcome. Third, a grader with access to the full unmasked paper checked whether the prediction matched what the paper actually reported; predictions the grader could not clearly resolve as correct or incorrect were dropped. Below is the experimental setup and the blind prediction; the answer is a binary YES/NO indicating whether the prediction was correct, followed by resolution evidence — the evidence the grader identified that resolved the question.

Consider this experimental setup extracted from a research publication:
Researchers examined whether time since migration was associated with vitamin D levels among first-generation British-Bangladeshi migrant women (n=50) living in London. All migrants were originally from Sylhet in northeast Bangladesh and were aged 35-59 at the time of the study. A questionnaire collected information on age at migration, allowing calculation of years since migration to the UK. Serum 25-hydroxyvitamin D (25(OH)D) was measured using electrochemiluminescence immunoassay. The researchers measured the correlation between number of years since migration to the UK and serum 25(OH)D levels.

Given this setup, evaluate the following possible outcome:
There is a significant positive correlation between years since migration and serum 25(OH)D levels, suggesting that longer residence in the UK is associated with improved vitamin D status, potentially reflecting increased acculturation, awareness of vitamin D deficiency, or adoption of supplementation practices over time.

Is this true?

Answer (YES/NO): NO